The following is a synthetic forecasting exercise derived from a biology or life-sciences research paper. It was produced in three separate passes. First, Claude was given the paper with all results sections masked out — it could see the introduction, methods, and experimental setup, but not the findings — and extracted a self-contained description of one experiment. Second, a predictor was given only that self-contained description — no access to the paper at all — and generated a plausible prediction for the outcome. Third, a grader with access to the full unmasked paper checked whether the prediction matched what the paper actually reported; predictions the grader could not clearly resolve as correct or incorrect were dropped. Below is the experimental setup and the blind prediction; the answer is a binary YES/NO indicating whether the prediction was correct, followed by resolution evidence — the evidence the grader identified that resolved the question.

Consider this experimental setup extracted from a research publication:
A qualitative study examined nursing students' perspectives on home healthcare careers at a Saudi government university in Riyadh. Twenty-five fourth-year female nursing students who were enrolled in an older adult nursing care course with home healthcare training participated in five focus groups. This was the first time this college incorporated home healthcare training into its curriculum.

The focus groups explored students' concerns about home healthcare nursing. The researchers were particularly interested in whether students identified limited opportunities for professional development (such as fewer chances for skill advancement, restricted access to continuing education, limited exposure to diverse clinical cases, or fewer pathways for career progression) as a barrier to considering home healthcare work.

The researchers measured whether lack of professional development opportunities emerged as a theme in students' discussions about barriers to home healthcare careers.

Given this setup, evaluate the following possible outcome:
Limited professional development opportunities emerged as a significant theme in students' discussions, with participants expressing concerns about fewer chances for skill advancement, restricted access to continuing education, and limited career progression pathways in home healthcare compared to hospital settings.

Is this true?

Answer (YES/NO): YES